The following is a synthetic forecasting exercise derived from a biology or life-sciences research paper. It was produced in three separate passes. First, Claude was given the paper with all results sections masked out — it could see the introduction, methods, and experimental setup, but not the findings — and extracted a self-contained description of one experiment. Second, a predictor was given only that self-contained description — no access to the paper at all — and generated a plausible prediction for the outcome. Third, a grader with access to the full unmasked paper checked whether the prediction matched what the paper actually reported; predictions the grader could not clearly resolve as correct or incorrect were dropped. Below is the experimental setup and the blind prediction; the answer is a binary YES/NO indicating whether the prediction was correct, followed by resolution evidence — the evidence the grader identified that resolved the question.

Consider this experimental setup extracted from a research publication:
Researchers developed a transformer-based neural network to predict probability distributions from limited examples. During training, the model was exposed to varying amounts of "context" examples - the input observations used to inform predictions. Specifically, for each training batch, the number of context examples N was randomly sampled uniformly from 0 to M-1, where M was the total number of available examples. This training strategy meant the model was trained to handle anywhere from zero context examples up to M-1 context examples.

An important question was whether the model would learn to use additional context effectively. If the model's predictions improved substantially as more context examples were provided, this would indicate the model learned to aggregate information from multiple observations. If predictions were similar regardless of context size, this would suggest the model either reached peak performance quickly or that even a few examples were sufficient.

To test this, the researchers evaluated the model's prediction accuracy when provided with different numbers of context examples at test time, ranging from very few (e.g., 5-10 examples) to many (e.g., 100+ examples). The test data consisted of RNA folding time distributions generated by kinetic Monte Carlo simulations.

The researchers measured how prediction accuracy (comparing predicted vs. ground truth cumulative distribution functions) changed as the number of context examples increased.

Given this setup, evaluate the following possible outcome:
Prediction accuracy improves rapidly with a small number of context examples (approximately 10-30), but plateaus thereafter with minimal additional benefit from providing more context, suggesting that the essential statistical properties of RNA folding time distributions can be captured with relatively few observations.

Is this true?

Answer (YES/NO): NO